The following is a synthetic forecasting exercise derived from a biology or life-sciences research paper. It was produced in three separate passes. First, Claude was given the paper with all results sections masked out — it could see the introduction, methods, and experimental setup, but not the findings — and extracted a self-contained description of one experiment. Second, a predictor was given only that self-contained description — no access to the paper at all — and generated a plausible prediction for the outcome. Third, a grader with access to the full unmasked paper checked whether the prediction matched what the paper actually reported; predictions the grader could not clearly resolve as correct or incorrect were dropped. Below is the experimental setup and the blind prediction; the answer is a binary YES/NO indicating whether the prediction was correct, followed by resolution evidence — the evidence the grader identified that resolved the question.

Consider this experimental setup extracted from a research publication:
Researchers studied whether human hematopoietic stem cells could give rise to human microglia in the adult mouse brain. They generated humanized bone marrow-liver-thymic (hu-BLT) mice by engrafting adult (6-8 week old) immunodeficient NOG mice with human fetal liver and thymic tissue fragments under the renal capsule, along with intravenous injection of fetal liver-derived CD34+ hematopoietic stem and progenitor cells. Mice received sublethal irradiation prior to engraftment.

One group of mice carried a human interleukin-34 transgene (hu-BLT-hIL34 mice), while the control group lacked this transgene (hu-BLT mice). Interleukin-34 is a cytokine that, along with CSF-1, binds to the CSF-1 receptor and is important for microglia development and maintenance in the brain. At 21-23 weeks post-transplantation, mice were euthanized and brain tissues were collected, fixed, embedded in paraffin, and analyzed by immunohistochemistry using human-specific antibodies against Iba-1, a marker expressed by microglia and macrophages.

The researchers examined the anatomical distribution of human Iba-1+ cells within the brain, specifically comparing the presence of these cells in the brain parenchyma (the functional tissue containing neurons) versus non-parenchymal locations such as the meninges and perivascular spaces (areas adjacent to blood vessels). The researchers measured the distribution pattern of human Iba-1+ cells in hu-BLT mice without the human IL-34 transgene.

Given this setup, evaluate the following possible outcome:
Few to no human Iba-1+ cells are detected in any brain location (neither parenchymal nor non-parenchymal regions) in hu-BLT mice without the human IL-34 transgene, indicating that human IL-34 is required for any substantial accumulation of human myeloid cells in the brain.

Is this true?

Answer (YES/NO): NO